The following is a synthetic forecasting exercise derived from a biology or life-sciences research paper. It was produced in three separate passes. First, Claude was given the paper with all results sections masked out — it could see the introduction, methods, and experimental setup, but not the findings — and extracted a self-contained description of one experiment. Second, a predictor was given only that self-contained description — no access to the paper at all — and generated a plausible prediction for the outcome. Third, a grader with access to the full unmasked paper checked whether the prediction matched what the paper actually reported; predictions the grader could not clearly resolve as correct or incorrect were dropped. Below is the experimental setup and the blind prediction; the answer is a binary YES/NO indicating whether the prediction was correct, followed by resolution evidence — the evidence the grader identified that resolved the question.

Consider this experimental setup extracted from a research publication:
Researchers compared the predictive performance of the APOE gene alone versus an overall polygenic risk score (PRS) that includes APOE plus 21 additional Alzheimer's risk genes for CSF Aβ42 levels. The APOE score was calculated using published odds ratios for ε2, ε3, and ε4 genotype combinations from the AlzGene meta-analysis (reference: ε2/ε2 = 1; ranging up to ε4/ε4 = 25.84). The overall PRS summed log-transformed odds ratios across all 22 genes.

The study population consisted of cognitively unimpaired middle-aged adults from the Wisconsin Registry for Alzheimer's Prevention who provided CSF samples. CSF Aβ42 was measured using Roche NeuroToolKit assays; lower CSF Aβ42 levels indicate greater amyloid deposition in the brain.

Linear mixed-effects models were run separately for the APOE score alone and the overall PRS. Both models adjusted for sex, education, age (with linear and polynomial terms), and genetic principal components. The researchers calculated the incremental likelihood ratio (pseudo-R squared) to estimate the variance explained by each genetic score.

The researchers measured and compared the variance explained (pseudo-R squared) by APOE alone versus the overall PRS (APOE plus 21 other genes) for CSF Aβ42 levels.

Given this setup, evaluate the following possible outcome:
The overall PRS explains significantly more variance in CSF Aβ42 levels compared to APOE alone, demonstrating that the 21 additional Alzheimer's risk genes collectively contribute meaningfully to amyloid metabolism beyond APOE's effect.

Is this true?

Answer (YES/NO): NO